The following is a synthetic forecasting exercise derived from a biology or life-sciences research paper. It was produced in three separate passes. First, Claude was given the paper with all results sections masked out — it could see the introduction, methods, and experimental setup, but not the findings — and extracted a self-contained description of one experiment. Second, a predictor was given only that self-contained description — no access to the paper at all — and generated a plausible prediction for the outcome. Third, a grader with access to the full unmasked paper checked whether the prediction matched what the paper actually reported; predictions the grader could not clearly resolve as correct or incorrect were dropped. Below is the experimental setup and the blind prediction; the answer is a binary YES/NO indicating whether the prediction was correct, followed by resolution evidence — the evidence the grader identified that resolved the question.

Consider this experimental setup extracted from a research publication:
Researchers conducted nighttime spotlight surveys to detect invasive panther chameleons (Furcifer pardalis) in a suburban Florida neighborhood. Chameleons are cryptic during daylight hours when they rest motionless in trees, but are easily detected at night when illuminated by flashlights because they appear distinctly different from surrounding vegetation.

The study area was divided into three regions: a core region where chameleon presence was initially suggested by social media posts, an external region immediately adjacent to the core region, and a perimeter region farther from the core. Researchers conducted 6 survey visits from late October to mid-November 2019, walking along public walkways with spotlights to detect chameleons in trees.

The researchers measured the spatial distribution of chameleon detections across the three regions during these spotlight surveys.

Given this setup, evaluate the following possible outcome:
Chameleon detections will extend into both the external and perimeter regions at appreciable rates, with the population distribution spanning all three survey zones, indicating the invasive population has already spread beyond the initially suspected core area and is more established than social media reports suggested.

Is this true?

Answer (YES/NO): NO